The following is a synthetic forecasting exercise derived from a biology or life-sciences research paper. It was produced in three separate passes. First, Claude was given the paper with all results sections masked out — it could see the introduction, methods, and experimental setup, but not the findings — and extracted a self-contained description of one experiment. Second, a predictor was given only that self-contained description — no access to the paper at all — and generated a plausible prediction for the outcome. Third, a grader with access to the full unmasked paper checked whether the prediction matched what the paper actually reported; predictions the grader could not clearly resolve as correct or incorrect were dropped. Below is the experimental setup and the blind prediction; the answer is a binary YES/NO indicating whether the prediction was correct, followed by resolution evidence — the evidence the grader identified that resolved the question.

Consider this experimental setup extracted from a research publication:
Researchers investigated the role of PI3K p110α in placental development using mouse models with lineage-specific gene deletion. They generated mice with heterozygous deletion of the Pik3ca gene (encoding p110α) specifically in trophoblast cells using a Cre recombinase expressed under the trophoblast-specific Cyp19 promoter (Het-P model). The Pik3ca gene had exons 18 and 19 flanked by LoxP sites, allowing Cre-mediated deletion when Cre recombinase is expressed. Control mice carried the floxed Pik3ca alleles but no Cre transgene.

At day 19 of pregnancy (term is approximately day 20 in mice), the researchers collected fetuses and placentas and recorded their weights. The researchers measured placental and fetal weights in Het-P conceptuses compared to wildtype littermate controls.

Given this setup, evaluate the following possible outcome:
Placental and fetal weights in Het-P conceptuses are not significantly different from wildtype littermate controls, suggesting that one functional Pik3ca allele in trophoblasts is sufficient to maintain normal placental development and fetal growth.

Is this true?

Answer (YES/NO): YES